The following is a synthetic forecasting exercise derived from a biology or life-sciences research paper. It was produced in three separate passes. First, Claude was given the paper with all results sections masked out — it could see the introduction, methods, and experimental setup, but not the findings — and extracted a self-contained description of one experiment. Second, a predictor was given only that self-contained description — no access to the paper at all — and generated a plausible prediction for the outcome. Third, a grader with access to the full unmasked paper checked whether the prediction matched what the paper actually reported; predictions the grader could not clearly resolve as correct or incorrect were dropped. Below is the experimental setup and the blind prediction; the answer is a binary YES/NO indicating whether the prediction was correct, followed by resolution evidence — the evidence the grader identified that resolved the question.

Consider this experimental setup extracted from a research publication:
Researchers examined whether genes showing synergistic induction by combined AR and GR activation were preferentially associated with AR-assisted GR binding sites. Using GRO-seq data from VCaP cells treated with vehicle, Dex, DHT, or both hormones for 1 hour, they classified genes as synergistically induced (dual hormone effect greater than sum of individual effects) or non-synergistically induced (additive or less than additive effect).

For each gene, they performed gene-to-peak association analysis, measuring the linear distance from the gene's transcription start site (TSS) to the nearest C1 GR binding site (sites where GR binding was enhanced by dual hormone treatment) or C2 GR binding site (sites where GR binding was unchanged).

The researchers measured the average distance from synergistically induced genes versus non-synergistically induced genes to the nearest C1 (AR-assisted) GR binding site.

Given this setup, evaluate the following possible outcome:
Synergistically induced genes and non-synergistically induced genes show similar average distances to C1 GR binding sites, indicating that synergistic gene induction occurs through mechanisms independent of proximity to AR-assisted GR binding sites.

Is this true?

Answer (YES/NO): NO